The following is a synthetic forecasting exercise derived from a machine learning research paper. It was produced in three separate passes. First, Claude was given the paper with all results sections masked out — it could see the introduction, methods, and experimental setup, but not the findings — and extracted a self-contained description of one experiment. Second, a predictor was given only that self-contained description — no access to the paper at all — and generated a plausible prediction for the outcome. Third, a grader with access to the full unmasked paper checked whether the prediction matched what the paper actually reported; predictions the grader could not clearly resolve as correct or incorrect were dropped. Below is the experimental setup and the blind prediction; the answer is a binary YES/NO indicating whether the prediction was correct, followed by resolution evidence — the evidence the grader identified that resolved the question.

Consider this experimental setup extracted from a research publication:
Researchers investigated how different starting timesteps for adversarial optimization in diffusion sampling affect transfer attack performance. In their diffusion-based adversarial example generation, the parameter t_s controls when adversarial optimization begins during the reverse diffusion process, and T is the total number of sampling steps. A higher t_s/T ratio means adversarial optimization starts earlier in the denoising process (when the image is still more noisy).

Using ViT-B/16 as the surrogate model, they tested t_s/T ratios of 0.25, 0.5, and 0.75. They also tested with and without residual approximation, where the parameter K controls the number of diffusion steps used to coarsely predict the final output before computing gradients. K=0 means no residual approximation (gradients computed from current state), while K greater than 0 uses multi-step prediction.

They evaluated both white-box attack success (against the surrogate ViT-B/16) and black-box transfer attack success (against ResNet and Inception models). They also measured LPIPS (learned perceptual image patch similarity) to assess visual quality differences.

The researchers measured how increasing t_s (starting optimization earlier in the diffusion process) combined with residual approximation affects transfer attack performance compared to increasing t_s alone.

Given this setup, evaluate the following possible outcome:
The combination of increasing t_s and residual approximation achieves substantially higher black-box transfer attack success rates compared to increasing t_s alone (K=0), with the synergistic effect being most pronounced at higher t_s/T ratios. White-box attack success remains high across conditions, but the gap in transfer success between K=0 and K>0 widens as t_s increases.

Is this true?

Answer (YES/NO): NO